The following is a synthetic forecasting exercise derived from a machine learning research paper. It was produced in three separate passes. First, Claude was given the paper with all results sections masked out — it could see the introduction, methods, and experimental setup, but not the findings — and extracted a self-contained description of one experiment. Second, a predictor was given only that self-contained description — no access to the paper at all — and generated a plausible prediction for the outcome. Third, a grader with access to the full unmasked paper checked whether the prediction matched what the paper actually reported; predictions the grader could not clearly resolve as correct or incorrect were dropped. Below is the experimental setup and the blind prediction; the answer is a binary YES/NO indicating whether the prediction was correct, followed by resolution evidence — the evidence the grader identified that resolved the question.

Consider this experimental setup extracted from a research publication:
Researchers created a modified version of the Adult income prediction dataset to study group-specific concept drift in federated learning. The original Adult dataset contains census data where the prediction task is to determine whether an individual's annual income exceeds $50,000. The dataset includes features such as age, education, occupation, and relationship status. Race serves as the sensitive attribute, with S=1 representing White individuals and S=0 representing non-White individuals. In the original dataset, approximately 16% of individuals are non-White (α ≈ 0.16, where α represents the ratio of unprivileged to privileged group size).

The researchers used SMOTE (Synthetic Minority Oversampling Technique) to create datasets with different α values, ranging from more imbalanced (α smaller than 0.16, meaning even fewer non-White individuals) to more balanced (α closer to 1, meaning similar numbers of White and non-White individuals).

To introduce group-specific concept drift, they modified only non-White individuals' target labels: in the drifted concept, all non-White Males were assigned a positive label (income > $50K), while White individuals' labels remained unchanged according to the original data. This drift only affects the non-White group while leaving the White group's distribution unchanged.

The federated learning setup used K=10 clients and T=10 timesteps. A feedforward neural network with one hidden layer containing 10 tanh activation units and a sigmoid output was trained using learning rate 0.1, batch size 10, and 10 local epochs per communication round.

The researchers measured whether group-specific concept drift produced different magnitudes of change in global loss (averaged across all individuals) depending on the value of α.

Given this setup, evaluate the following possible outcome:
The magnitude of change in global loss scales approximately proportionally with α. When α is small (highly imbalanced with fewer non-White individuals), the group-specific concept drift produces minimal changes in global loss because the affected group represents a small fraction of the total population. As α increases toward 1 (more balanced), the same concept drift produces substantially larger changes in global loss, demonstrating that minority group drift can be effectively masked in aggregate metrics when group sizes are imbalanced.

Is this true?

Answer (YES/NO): NO